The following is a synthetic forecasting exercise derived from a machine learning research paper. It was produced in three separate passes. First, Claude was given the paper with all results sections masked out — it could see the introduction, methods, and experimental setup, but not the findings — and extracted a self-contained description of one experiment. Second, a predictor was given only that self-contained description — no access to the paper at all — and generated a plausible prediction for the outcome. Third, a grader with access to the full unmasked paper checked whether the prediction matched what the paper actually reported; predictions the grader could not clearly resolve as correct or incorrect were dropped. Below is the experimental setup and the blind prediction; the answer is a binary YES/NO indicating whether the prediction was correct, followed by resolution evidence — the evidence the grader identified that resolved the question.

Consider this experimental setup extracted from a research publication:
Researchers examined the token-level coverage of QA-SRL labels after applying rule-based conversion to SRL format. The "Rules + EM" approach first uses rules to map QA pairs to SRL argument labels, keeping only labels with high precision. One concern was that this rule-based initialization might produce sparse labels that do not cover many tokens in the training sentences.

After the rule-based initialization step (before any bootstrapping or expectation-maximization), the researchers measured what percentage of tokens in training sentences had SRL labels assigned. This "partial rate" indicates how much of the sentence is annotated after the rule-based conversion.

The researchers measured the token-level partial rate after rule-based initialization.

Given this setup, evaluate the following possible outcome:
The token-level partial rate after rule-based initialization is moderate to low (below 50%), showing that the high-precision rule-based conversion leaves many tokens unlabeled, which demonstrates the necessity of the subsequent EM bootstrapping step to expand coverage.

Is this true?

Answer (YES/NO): YES